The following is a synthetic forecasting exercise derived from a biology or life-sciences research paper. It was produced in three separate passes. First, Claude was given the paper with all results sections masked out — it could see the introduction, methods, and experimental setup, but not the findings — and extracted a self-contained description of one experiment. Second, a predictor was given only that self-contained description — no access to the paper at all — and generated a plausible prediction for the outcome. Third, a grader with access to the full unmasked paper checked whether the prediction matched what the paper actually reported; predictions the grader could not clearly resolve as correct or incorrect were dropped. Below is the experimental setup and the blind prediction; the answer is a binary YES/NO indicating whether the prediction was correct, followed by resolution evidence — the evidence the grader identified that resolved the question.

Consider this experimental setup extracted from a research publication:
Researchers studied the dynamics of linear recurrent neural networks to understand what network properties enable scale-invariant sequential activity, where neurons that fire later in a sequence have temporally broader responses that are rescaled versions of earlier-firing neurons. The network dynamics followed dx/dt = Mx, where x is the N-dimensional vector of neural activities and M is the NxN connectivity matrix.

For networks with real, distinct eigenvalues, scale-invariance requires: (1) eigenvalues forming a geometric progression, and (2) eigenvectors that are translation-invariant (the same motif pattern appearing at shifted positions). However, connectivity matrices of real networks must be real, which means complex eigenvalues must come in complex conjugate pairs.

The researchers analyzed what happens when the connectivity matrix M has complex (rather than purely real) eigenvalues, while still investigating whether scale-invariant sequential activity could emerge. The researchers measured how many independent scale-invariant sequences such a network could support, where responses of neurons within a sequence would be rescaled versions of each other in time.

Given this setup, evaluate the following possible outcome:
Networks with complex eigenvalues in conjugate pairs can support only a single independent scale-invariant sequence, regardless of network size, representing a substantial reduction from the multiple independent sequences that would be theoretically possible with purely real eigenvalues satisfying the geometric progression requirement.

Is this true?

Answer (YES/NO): NO